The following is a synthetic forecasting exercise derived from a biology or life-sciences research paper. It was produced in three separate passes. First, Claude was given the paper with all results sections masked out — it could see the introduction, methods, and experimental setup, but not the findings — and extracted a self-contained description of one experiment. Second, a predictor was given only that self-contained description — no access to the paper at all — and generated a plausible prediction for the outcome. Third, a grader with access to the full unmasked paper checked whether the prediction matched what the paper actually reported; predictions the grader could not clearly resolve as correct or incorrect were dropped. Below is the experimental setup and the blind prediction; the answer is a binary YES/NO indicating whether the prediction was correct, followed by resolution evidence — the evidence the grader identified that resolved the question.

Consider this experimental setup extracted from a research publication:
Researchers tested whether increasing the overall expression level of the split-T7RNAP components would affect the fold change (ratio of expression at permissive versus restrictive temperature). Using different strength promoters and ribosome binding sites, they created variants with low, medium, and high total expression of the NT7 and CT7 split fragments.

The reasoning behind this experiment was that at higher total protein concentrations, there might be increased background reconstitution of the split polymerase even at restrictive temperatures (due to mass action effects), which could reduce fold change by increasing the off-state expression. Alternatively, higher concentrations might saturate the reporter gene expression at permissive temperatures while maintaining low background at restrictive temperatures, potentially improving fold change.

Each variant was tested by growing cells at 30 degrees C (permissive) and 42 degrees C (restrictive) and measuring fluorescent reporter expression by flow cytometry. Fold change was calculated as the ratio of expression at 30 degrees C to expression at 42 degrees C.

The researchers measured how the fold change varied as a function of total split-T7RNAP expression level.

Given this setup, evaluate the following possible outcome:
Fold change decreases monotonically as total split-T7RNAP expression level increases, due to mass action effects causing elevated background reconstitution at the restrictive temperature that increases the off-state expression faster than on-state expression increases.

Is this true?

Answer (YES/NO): NO